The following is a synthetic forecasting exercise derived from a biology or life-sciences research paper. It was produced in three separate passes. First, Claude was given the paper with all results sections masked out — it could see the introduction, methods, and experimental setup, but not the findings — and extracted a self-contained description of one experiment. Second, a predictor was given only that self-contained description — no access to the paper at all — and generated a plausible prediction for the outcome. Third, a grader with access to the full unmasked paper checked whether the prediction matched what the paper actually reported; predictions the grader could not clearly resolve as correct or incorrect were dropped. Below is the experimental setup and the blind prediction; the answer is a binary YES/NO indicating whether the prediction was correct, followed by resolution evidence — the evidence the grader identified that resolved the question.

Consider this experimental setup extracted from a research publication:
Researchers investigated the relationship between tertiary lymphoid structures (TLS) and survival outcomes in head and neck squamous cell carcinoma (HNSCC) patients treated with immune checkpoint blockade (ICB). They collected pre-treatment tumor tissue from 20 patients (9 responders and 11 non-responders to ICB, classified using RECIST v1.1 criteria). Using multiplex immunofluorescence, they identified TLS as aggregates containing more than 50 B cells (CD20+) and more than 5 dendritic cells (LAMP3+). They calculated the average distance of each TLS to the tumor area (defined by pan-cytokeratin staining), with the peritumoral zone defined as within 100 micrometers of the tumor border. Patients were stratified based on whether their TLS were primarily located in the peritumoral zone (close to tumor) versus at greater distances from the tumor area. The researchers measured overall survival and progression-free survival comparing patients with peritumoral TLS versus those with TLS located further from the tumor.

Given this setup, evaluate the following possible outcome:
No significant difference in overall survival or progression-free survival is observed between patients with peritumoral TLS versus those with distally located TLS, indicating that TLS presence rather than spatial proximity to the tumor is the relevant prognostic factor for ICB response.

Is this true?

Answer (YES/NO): NO